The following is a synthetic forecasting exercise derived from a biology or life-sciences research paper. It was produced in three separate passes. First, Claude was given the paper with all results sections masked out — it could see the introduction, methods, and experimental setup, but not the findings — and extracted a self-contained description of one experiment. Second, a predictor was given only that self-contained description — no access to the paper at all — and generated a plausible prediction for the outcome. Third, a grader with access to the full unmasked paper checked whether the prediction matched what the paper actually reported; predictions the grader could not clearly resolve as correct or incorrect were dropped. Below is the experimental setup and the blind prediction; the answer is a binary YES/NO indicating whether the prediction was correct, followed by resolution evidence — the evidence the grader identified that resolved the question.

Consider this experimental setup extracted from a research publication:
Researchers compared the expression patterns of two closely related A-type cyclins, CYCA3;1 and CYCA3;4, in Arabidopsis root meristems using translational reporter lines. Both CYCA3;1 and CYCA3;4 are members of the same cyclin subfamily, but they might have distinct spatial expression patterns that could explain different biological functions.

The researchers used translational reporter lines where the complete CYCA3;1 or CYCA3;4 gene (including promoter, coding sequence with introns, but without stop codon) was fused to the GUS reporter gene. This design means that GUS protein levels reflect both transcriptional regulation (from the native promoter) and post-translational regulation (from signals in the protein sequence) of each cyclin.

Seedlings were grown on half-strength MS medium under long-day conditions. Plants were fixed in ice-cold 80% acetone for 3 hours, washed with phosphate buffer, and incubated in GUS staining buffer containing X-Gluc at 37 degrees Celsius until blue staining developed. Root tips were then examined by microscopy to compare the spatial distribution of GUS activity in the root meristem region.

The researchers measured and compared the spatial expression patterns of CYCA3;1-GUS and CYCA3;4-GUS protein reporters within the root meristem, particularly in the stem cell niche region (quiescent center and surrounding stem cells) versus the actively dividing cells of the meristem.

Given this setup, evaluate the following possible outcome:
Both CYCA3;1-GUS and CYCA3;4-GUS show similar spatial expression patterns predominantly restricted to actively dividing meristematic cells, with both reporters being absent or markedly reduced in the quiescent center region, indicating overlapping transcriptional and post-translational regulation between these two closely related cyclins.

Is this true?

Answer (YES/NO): NO